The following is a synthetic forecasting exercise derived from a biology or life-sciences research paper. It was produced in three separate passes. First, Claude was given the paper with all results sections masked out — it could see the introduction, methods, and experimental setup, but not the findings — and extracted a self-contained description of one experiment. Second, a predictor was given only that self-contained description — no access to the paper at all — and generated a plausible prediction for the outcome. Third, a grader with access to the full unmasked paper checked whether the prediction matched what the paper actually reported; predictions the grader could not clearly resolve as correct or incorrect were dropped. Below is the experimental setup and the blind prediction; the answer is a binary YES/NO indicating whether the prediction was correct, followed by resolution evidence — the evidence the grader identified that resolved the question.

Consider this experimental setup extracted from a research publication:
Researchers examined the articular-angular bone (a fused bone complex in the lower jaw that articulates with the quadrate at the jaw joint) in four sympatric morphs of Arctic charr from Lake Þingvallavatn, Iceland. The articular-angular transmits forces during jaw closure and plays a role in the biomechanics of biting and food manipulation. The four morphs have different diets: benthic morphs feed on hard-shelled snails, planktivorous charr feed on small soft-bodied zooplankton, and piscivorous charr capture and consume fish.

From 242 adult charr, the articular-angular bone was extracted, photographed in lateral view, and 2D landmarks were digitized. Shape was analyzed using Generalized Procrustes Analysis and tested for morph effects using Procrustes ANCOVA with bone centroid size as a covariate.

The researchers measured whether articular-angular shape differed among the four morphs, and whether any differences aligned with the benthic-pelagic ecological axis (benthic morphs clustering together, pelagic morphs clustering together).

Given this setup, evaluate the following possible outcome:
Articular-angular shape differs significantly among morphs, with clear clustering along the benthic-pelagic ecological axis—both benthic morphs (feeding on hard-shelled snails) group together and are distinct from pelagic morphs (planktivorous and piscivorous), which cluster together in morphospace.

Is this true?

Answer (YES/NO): YES